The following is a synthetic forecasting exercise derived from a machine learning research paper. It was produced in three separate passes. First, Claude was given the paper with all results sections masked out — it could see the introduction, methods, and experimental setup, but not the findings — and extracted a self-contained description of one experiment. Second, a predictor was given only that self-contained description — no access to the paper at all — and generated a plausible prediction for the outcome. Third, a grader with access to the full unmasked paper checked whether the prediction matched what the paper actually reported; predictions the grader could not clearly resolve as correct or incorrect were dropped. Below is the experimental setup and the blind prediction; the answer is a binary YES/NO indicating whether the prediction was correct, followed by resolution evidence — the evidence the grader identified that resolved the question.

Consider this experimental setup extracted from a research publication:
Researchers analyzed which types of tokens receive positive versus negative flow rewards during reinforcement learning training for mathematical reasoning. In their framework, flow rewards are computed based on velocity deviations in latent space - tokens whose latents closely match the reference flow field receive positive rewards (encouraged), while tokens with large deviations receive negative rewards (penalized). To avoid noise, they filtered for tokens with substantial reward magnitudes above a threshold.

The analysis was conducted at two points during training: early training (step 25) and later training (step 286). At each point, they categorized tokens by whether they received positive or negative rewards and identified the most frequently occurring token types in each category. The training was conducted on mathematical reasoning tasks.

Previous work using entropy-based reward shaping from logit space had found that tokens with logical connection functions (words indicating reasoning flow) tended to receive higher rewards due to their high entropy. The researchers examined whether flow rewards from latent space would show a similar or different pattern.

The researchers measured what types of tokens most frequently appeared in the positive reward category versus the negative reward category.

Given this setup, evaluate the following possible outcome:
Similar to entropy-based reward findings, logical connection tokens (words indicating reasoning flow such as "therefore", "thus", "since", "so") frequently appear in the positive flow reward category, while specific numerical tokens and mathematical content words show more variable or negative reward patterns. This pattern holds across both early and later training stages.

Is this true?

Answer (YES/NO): NO